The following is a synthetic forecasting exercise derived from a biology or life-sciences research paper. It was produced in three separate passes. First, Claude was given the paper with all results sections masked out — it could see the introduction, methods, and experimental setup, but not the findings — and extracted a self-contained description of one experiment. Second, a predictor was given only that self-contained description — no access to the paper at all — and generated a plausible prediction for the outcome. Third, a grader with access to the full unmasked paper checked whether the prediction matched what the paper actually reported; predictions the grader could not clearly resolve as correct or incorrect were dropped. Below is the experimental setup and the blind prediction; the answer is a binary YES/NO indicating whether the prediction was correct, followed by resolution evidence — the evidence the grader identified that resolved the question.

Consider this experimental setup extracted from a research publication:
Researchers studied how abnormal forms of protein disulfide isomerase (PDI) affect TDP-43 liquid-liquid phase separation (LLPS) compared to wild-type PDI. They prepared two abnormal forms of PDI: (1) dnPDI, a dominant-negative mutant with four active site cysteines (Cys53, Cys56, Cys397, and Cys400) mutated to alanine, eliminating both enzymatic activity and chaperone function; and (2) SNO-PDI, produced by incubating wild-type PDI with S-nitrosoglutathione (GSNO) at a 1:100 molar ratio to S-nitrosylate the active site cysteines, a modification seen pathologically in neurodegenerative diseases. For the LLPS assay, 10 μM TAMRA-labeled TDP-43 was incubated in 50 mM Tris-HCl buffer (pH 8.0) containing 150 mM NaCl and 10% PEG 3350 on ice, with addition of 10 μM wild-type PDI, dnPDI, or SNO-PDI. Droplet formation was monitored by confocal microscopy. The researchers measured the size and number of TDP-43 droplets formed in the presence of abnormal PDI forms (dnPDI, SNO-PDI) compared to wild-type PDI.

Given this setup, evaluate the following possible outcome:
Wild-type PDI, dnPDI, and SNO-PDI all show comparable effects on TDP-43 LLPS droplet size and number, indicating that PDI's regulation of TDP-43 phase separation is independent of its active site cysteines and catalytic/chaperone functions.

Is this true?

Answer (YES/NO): NO